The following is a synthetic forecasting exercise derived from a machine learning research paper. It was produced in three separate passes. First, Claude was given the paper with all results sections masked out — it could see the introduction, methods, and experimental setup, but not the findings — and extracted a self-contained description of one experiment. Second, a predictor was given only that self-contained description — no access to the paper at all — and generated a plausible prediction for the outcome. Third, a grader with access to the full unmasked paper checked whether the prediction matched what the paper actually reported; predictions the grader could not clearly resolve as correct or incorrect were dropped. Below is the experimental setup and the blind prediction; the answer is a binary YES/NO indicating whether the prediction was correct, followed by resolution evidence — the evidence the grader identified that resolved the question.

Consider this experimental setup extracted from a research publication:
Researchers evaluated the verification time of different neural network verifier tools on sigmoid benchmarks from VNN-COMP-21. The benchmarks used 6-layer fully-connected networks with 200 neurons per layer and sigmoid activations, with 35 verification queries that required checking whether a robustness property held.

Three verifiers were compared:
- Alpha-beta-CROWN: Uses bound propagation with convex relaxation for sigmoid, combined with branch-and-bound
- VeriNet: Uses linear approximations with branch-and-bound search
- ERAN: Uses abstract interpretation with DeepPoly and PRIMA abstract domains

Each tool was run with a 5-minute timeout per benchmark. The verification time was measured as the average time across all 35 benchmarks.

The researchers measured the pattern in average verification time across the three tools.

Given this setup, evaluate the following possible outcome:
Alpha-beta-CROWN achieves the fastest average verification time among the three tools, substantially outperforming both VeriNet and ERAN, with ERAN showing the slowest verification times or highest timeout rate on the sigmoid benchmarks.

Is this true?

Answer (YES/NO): NO